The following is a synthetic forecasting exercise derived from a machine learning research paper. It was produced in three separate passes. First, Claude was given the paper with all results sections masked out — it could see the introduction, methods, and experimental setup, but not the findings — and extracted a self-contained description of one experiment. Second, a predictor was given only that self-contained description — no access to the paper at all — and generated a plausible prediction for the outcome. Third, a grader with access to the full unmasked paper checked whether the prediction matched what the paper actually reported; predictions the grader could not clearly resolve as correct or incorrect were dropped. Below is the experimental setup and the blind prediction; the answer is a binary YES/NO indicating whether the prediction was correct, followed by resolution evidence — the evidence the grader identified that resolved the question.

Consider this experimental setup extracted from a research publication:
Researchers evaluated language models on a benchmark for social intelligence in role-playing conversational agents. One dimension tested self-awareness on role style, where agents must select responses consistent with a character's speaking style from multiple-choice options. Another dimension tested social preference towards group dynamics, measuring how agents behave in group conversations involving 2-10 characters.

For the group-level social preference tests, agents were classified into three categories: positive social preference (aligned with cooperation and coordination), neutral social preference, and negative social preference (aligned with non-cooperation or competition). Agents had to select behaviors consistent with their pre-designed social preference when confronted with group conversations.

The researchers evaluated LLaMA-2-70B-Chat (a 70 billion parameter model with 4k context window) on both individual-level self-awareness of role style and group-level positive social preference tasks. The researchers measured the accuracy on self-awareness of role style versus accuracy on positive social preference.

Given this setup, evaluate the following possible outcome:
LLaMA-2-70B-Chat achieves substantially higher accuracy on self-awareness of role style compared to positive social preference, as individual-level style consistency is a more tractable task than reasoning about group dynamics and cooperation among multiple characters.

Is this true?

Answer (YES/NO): NO